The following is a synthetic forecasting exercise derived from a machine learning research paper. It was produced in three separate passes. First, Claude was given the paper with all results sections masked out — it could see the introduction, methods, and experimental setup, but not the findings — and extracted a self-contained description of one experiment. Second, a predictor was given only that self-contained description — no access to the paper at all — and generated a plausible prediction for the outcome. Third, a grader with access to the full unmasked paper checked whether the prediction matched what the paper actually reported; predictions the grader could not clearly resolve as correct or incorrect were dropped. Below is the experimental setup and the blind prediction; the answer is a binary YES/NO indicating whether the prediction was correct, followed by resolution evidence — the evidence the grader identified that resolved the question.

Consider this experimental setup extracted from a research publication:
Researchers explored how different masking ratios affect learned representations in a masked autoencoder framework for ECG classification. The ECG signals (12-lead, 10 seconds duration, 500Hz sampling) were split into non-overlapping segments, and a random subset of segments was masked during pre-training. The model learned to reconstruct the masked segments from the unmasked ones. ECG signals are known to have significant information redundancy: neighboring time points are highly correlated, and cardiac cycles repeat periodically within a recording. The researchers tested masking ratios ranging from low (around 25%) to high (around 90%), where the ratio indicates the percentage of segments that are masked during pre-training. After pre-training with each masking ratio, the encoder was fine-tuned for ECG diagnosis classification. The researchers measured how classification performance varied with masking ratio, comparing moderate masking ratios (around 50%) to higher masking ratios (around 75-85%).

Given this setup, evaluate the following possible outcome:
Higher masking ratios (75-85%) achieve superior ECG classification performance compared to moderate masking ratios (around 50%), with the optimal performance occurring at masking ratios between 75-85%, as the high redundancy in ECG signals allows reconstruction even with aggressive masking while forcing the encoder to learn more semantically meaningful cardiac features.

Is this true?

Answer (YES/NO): NO